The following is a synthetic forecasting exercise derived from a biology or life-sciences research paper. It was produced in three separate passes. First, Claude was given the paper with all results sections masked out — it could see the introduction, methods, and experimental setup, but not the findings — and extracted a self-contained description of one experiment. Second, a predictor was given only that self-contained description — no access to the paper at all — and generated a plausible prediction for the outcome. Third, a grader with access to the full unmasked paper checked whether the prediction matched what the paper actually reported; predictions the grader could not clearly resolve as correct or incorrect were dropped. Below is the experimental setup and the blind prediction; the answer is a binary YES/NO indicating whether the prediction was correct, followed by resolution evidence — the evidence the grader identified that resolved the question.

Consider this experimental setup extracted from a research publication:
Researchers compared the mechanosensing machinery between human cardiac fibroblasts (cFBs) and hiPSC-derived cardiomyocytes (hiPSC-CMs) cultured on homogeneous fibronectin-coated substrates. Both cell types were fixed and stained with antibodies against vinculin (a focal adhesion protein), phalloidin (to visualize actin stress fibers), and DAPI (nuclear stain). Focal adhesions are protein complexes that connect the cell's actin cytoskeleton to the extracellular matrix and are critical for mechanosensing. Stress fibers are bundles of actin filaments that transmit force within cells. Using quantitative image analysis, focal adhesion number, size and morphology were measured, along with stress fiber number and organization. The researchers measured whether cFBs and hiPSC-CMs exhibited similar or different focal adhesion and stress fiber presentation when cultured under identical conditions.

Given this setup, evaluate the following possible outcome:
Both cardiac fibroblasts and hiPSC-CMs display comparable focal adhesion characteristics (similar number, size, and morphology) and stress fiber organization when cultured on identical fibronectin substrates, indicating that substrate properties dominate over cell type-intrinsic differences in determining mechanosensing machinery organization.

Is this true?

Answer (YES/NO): NO